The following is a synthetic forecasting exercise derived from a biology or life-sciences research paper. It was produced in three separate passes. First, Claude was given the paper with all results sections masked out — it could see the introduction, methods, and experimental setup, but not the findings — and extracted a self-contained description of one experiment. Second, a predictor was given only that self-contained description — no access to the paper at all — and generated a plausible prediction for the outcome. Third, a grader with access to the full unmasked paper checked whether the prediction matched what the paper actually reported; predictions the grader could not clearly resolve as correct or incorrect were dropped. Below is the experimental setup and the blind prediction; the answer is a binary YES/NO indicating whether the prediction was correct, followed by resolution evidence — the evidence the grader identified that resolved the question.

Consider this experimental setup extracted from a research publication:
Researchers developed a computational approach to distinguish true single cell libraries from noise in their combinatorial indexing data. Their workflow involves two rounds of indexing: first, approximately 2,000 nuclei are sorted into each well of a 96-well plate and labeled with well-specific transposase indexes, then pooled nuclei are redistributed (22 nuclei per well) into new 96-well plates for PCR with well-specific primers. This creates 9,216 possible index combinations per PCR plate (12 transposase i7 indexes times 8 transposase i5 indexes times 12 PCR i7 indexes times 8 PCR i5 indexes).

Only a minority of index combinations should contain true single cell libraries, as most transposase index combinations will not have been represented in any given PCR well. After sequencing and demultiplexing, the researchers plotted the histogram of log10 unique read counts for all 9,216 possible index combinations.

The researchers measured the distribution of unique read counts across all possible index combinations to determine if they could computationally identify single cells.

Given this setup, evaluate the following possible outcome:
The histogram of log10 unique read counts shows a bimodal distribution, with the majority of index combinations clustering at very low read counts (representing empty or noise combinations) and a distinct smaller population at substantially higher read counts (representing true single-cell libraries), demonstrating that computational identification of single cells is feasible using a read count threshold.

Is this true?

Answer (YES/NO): YES